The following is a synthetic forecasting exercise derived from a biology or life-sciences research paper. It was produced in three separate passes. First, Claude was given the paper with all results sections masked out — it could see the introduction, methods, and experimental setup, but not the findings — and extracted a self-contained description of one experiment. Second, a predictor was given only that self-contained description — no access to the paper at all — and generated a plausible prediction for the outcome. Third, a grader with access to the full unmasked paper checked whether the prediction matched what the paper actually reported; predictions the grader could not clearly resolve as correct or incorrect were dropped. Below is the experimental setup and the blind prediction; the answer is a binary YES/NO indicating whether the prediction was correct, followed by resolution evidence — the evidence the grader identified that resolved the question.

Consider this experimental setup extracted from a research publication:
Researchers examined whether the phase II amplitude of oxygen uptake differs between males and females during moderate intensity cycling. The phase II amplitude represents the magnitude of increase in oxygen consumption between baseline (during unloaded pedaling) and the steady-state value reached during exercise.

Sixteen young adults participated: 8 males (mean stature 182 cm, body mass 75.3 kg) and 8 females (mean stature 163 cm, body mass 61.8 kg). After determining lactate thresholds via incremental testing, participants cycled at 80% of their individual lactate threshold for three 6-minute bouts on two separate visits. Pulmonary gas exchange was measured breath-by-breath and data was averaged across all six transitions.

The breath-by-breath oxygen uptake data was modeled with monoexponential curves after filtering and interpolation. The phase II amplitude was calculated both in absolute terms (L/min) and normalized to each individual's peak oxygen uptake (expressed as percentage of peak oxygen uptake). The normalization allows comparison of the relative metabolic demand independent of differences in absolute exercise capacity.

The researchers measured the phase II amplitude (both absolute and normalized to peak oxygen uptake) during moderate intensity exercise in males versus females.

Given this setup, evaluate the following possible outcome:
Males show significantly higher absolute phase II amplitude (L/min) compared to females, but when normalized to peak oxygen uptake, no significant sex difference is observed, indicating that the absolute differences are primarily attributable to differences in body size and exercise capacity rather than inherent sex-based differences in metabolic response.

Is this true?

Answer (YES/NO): YES